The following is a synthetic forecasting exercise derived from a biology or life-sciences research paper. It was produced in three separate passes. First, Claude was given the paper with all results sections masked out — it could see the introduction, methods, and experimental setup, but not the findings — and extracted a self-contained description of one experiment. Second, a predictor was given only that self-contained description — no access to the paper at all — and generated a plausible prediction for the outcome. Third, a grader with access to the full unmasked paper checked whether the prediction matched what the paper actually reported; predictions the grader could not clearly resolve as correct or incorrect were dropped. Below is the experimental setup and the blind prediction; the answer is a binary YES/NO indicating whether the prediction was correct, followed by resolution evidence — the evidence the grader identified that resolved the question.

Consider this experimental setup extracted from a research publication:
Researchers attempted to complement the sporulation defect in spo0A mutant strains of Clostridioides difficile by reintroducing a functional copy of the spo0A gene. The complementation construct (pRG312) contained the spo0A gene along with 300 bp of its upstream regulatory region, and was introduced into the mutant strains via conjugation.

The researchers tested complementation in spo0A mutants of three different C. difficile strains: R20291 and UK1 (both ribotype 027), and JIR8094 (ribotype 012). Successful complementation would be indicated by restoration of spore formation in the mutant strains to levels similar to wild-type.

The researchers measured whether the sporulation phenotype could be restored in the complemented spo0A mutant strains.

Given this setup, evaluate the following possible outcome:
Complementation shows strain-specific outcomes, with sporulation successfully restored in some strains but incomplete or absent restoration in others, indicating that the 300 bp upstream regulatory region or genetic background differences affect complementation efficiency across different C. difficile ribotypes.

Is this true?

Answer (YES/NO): YES